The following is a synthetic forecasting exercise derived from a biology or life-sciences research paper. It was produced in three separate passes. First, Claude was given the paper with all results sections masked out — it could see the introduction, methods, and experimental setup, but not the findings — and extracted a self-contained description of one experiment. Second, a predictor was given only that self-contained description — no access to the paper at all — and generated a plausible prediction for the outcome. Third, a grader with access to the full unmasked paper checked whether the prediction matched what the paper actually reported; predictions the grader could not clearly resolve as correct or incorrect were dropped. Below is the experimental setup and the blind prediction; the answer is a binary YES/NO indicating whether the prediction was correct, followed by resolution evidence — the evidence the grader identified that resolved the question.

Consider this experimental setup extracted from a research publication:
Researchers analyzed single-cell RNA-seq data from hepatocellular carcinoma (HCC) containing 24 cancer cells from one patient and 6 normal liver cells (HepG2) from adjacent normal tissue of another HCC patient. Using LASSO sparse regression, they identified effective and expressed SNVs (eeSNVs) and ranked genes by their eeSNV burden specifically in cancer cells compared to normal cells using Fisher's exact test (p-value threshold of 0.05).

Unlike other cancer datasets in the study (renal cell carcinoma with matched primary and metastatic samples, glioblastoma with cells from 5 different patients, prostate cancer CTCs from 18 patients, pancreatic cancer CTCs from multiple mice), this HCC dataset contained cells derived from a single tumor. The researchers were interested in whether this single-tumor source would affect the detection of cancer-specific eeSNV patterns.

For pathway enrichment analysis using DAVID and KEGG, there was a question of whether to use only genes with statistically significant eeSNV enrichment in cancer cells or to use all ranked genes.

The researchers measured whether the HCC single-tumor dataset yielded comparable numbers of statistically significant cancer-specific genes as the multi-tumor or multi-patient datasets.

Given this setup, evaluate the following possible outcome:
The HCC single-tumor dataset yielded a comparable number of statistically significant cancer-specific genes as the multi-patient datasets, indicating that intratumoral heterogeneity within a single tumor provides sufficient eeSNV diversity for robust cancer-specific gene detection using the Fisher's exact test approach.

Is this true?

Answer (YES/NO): NO